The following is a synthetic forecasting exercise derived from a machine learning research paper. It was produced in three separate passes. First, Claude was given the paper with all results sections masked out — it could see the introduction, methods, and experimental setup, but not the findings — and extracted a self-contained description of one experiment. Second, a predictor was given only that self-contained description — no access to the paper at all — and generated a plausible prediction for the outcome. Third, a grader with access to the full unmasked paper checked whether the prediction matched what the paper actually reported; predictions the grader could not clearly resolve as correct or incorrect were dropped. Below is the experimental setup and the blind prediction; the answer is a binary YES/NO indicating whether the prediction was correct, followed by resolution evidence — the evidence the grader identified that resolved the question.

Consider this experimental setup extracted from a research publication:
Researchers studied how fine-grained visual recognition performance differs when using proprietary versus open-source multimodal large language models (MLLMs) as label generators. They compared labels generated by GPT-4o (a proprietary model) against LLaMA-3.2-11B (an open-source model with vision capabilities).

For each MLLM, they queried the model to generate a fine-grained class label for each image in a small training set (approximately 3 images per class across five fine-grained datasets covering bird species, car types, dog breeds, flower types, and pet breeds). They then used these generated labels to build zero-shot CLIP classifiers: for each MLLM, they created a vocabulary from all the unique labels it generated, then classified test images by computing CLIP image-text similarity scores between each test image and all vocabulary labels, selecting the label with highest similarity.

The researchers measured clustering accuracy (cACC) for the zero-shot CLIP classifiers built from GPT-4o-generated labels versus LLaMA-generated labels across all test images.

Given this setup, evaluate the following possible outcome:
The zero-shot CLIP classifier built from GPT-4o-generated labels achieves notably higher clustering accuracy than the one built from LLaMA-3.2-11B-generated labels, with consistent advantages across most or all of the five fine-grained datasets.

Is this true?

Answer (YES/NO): NO